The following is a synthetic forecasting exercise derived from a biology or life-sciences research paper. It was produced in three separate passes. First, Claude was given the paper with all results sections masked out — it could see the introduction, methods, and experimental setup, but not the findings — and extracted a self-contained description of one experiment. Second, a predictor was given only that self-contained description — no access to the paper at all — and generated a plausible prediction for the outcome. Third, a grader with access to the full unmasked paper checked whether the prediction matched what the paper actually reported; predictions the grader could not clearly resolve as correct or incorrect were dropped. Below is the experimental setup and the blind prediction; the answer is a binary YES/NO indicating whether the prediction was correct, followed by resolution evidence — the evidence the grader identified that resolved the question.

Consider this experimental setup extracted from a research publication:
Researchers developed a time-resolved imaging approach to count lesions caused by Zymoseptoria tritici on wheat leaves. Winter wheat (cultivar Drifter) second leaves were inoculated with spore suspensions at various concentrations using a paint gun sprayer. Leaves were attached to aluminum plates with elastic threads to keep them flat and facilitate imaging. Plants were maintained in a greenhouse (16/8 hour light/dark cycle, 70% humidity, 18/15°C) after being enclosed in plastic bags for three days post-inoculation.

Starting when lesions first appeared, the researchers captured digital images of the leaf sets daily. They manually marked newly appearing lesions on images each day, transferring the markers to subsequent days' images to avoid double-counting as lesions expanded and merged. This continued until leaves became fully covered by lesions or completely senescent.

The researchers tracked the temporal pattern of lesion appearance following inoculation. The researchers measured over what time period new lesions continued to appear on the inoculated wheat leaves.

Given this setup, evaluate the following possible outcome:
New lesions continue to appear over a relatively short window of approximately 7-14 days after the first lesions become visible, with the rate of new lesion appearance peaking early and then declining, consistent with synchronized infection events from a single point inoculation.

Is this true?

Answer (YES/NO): NO